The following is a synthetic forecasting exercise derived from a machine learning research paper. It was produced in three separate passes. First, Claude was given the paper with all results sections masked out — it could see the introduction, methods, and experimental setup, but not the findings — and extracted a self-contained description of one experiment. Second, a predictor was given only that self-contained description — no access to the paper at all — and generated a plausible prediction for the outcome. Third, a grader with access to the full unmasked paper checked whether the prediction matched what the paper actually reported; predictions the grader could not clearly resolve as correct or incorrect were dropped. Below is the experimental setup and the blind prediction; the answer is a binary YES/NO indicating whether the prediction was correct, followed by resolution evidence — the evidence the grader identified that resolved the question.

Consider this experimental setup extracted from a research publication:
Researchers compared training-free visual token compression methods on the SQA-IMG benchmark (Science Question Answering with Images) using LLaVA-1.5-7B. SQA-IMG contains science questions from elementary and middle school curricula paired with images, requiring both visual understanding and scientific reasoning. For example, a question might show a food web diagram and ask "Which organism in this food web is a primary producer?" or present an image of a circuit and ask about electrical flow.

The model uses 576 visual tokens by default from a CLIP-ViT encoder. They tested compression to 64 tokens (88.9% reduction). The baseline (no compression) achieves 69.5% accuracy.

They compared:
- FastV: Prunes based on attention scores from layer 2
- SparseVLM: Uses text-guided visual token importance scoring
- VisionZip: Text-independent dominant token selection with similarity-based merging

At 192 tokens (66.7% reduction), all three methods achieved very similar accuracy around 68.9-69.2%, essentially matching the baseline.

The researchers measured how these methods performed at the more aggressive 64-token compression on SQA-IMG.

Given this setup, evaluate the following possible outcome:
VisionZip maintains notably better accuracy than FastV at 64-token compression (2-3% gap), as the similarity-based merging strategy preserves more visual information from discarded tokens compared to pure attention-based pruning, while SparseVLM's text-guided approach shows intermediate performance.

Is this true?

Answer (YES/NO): NO